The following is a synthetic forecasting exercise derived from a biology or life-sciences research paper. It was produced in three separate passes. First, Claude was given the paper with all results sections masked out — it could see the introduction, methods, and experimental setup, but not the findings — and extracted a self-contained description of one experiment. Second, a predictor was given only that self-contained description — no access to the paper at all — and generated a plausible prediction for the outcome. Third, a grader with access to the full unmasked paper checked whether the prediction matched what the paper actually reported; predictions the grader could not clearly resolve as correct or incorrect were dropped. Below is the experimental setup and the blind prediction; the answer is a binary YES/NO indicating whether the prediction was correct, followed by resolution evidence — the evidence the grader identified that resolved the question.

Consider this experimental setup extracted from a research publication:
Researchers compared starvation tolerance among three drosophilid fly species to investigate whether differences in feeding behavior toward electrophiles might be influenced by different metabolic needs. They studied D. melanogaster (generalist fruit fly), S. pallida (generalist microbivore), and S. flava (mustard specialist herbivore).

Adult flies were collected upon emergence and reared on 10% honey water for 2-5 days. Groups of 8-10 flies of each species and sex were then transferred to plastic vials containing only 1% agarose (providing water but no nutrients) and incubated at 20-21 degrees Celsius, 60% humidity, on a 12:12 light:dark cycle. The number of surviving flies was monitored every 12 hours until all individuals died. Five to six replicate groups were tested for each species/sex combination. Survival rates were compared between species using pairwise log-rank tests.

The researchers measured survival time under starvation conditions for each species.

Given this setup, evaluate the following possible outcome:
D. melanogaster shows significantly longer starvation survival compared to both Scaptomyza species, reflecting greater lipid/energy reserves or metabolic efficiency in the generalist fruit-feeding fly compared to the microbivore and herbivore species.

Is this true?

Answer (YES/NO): NO